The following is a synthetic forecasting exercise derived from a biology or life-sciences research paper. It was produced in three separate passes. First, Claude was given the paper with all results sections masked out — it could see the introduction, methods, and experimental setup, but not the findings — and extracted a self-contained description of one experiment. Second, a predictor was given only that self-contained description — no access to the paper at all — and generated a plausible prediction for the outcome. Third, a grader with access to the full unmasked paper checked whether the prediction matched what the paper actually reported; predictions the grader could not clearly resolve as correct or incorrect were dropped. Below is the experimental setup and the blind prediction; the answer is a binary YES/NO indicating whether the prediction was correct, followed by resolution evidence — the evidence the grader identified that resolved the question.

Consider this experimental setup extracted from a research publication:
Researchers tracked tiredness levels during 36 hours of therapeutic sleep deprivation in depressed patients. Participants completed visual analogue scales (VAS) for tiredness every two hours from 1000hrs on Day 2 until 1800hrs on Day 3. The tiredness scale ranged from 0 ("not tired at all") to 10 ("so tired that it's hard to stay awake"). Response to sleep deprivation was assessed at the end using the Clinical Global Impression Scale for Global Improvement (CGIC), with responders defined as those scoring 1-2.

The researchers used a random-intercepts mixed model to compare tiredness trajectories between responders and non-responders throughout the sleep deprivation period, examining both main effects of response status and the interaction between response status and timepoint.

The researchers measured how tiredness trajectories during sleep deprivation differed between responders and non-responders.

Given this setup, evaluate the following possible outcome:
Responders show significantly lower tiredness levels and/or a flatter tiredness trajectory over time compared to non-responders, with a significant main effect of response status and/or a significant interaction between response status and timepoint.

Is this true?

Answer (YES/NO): NO